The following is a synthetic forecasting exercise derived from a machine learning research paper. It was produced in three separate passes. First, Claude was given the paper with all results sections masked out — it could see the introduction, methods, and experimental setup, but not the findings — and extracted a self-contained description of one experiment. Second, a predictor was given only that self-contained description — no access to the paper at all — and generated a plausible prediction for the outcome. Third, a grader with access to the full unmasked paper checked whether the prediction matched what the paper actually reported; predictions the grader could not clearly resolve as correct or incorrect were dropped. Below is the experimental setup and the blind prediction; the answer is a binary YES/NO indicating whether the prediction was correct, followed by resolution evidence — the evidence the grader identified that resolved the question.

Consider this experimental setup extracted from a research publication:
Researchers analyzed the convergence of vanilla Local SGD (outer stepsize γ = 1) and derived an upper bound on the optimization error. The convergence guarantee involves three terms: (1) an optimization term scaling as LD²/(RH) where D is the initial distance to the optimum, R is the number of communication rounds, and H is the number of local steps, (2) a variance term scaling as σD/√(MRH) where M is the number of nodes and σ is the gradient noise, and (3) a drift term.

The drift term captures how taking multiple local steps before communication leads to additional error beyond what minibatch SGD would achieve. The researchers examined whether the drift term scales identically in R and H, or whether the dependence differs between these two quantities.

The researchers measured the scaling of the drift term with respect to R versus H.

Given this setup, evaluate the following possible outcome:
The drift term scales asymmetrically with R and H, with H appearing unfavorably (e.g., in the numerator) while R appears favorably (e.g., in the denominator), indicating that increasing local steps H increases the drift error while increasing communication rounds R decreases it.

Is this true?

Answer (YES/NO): NO